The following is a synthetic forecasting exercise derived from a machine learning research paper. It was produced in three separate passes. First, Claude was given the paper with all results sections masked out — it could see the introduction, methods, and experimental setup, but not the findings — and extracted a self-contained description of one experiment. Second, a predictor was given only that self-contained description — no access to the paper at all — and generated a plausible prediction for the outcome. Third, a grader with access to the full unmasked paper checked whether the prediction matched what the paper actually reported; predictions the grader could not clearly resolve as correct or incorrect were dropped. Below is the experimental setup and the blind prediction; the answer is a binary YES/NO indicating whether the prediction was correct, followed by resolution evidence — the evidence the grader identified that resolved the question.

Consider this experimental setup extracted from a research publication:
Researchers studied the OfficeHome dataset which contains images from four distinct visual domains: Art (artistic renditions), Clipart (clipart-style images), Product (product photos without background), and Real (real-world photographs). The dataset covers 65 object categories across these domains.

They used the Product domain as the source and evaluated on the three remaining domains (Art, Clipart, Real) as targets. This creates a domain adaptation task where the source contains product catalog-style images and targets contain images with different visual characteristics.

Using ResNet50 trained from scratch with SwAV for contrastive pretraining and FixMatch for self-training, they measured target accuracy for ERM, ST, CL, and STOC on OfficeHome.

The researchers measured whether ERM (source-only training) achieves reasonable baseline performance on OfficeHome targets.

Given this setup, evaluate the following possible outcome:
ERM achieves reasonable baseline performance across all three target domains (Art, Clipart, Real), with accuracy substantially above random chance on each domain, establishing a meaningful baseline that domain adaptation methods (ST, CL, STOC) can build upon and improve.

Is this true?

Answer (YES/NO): NO